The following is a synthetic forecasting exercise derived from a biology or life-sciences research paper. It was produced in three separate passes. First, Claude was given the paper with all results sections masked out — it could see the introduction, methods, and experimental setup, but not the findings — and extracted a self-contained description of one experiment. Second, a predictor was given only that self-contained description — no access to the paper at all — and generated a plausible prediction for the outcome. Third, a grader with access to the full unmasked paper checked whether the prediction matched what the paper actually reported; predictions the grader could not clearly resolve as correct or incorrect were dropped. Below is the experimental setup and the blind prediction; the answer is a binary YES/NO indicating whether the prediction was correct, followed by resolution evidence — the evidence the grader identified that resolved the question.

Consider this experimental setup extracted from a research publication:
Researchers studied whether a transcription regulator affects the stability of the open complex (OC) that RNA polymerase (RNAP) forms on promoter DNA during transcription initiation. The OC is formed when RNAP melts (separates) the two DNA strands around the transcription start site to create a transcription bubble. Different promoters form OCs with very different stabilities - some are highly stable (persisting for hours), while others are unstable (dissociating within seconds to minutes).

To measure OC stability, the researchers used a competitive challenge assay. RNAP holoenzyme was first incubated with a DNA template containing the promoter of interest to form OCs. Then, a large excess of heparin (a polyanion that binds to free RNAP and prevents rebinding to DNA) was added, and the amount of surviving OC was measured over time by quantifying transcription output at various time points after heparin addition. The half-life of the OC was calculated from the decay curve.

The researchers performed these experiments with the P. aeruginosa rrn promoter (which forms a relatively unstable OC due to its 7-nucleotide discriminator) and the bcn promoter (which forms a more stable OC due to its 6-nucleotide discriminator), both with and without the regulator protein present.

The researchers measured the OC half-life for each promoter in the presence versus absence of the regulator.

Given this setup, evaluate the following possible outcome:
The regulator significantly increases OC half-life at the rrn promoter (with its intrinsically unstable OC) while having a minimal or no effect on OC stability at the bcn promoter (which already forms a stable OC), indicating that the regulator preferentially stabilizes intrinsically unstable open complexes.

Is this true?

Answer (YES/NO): NO